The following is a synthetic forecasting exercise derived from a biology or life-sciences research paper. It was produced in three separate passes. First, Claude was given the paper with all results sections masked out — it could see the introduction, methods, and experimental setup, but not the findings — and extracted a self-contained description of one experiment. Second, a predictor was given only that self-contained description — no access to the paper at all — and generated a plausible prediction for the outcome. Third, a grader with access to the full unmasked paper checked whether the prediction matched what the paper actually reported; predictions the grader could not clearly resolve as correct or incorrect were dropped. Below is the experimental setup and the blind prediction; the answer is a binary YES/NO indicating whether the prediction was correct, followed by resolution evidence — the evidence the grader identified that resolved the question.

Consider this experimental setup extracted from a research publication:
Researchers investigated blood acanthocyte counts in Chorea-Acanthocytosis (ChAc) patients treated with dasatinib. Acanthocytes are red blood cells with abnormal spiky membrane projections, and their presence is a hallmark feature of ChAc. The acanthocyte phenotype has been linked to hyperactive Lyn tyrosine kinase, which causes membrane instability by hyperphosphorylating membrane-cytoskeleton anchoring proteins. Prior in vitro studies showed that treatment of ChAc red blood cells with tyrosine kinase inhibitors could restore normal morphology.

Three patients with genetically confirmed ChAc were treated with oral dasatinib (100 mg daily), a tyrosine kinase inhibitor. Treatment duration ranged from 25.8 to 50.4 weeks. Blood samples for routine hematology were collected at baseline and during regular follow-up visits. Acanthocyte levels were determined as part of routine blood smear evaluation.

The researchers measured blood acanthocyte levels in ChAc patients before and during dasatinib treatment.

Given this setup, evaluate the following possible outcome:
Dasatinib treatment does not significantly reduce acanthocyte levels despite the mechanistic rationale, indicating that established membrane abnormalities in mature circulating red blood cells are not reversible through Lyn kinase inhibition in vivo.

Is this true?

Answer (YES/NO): NO